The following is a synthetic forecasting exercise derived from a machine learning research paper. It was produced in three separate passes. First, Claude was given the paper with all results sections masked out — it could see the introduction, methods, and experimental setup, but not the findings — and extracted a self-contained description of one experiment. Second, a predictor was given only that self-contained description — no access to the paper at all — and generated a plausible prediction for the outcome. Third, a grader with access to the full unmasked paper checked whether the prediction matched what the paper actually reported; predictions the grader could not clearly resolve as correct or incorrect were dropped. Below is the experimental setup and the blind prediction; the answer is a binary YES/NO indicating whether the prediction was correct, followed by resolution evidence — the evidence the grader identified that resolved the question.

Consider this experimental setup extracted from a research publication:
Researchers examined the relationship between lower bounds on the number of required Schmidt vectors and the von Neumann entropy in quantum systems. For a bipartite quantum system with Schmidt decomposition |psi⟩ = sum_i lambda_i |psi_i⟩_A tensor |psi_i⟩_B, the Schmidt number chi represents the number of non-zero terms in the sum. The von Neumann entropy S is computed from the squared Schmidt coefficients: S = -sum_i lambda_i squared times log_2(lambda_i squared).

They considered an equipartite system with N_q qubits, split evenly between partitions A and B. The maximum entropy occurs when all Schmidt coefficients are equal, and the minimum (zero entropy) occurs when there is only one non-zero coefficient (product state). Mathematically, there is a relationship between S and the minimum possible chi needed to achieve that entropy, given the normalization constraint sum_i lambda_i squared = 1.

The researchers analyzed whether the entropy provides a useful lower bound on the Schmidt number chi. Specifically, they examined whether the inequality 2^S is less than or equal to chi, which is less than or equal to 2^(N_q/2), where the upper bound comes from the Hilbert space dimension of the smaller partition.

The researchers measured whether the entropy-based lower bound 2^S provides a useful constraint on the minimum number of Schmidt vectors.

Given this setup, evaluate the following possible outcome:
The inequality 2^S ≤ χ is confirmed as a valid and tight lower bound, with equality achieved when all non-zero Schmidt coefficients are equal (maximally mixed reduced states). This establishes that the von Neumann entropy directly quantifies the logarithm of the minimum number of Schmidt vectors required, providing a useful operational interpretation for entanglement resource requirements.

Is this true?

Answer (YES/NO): YES